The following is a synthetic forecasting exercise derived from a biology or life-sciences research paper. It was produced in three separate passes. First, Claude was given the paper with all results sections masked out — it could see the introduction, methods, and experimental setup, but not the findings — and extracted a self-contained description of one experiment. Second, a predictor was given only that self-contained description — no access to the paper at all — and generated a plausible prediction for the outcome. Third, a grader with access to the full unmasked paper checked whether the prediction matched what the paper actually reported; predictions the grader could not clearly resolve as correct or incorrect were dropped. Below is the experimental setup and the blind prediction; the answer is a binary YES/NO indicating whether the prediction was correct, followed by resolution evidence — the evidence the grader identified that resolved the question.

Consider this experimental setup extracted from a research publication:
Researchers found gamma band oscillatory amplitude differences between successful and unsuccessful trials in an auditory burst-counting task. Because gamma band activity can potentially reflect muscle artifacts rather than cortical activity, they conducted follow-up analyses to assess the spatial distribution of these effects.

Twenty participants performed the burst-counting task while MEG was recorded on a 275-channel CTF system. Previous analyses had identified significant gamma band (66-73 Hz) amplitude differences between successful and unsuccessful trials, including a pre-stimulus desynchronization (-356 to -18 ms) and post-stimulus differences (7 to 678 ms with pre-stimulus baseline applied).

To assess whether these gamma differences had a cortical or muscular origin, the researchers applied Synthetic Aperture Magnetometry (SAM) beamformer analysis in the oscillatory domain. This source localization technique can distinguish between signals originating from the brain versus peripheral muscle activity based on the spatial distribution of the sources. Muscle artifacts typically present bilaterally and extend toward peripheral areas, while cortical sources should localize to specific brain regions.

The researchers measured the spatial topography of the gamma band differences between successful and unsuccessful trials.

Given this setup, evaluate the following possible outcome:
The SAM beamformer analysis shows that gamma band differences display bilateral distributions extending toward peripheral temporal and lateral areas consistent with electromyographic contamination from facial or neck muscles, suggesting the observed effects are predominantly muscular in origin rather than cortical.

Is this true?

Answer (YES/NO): NO